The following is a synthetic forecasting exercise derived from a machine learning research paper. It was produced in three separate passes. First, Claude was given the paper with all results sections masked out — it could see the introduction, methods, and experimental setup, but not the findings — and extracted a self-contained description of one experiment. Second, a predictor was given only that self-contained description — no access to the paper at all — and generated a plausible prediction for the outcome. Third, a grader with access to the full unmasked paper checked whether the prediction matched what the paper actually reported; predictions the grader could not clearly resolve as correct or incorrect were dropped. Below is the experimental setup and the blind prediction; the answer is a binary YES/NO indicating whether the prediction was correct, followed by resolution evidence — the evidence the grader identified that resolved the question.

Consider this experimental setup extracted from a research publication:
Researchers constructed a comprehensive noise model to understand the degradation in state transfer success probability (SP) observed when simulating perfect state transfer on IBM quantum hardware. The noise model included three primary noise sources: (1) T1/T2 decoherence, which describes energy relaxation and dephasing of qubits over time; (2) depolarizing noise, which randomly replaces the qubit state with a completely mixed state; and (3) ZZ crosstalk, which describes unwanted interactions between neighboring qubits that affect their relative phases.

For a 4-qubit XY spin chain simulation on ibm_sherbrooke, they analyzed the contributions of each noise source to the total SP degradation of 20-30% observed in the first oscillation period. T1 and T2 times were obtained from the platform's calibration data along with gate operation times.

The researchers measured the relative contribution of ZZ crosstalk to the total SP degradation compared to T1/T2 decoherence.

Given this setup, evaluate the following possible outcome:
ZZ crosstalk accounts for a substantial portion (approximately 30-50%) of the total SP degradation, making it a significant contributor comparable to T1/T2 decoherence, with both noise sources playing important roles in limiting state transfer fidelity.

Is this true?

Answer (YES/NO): NO